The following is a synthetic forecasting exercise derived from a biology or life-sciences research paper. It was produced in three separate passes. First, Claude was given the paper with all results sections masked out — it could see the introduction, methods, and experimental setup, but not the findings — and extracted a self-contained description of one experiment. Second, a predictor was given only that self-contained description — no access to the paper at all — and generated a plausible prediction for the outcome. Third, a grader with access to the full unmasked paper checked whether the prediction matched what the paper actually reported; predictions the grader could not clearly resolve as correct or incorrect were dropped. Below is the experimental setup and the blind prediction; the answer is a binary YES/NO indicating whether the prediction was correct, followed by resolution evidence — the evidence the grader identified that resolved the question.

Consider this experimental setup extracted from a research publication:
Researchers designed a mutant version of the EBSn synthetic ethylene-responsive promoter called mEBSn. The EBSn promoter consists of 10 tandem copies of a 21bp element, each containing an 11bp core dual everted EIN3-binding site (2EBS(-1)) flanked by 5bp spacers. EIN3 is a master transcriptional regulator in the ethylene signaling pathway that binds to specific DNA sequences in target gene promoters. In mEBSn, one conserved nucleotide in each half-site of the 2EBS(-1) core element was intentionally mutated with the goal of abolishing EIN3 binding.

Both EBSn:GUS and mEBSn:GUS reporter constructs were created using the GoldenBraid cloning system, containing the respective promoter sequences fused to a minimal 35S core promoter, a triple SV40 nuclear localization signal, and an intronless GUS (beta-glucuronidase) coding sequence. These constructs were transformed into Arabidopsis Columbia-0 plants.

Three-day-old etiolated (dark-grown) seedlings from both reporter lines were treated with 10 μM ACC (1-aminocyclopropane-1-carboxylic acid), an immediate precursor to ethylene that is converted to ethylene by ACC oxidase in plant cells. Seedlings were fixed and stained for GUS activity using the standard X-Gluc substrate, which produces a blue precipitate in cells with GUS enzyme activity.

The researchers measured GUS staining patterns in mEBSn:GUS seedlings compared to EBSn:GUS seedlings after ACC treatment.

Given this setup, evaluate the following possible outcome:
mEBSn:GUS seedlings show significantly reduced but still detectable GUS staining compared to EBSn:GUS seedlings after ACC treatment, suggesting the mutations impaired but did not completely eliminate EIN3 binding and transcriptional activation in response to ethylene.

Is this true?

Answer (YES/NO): NO